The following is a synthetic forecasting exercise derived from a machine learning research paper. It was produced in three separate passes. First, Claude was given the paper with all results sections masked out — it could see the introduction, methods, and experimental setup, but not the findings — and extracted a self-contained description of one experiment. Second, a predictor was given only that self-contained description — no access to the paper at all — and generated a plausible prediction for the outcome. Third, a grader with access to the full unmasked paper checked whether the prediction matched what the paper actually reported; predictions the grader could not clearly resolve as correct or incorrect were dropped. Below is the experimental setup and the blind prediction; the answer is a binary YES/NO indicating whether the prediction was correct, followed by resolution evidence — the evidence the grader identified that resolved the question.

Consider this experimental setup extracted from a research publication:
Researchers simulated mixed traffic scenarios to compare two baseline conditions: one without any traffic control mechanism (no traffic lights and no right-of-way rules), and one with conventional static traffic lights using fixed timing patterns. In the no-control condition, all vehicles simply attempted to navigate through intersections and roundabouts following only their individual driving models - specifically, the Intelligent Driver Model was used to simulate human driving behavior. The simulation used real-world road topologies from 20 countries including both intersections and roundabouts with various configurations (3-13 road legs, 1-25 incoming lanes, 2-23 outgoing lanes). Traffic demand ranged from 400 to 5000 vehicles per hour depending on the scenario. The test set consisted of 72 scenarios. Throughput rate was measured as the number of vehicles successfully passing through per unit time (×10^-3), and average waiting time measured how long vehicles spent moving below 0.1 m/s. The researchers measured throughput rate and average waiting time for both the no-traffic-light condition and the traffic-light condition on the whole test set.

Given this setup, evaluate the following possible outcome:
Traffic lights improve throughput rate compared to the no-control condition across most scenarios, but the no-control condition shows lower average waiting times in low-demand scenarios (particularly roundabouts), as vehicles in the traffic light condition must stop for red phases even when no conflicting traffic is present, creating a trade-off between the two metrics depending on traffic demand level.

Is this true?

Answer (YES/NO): NO